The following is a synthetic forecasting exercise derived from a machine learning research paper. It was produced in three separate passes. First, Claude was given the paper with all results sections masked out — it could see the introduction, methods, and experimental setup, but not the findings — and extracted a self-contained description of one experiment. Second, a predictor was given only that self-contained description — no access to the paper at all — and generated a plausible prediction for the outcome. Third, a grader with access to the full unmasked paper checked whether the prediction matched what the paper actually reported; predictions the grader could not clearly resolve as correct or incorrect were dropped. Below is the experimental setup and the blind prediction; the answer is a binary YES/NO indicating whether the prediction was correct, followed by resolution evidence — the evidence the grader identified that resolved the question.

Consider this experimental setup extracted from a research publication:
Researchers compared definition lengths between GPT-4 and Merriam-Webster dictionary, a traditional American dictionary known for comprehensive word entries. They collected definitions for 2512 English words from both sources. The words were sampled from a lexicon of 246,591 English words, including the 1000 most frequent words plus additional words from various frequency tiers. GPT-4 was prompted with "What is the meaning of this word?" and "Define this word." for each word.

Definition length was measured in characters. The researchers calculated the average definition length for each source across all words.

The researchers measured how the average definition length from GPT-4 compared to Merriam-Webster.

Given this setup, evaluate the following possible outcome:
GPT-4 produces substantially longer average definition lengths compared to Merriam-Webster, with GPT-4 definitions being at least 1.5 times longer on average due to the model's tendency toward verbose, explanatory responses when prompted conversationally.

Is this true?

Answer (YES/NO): NO